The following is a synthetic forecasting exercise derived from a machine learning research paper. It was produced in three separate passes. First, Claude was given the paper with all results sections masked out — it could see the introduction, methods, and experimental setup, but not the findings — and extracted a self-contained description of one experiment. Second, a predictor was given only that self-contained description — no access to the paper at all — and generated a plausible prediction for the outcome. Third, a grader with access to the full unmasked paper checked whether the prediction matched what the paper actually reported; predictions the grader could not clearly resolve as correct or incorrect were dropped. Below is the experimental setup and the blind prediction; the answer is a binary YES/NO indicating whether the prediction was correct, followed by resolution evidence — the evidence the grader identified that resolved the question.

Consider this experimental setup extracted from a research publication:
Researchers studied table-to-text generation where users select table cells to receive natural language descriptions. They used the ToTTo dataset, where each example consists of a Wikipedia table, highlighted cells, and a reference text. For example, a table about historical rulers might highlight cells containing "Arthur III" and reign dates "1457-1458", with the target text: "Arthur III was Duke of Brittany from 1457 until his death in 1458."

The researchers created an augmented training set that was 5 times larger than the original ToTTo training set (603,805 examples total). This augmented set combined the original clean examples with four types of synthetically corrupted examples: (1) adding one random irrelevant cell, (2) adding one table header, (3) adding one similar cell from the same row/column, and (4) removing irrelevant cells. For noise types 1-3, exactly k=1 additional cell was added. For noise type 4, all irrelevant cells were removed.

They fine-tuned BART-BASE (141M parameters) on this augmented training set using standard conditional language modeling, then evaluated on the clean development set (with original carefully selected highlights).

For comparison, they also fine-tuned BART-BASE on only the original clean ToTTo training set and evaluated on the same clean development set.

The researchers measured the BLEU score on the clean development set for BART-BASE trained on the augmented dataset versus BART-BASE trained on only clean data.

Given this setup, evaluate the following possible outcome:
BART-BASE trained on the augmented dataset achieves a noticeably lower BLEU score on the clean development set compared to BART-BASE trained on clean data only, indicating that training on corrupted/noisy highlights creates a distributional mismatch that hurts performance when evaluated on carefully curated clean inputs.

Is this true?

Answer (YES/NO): NO